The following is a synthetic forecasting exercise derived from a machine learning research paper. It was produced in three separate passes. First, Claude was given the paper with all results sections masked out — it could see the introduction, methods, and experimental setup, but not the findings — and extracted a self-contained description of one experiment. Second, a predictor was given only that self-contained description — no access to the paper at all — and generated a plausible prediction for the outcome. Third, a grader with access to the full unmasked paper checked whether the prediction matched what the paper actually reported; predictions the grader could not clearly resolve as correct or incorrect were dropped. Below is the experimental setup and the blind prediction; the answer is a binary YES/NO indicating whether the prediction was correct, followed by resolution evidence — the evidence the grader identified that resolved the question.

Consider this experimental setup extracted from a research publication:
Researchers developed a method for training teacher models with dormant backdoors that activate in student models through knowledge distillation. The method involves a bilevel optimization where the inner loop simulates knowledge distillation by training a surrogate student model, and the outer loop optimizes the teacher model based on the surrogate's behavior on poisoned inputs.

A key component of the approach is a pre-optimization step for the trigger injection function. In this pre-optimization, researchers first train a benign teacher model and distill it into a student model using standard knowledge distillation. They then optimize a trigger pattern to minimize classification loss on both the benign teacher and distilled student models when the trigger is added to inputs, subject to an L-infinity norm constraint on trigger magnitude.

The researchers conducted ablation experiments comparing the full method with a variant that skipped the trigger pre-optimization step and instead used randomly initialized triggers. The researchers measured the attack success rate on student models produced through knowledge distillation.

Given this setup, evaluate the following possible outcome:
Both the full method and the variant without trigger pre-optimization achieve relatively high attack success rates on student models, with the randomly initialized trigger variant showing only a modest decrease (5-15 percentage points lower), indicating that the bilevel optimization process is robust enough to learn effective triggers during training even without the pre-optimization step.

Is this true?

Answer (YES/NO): NO